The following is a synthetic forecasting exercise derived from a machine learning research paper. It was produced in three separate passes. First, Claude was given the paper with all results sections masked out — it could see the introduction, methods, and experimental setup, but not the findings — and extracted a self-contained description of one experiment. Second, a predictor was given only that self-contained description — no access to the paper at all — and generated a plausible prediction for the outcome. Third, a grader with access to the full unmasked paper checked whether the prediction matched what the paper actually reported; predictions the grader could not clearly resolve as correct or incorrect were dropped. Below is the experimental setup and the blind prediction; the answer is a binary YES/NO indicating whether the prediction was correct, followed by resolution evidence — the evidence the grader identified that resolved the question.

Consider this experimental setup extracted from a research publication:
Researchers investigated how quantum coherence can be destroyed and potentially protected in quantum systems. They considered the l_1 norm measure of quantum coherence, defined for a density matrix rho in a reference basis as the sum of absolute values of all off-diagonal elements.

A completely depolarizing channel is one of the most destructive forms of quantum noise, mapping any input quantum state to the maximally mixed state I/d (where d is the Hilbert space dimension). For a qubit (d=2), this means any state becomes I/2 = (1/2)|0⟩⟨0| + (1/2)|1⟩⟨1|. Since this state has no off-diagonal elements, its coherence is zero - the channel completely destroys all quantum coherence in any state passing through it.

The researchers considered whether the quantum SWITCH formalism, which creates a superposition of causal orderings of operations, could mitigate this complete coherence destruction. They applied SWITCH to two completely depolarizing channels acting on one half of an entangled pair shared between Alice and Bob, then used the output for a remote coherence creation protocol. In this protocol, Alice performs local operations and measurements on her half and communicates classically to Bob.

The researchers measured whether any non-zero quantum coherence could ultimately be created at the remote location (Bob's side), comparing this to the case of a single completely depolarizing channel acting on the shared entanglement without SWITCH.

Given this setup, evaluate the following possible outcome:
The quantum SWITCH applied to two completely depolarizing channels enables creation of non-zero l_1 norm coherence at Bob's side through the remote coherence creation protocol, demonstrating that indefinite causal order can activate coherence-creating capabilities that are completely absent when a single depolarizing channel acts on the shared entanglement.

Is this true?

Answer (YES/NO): YES